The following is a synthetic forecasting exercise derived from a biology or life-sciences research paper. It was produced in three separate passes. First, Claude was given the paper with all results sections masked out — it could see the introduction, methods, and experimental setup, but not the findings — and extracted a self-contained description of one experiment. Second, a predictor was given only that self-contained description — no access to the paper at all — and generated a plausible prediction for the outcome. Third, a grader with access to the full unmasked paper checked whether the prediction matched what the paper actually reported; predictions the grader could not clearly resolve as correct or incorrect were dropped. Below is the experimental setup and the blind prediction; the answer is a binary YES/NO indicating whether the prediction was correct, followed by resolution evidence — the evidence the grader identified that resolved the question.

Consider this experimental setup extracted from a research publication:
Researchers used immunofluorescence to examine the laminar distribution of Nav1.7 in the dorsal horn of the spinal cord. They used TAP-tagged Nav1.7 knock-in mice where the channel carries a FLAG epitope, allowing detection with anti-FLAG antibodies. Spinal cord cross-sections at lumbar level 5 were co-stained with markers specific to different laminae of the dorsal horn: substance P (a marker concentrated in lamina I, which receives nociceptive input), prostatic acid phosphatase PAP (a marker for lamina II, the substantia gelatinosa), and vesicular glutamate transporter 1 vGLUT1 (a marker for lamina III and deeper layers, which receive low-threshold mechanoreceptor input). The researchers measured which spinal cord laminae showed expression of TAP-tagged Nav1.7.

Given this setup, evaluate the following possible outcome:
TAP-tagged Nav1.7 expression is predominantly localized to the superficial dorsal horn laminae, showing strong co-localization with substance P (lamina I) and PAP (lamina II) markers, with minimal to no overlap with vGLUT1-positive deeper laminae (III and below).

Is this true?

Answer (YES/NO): NO